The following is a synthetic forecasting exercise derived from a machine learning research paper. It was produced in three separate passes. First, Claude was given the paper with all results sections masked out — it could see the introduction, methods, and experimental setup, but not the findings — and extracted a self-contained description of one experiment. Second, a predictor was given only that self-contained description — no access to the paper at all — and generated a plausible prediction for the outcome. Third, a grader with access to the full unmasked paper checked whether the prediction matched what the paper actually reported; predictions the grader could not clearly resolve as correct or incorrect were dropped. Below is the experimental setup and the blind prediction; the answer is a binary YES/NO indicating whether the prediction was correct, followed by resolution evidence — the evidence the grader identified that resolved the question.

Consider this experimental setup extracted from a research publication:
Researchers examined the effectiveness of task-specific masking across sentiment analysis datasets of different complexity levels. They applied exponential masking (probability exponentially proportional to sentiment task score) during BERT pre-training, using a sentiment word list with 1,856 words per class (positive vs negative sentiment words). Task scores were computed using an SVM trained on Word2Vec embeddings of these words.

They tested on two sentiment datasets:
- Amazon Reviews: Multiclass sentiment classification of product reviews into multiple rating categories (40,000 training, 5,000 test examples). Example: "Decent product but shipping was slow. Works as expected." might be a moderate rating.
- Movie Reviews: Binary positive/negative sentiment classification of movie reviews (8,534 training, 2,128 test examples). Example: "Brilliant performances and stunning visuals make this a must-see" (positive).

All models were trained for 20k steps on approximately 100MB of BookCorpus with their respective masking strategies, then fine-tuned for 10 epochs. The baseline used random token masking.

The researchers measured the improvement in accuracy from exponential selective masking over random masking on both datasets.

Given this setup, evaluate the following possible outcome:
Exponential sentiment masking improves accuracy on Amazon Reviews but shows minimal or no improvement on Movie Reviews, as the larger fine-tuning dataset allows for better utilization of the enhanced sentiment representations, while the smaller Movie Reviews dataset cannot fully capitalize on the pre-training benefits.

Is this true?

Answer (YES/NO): NO